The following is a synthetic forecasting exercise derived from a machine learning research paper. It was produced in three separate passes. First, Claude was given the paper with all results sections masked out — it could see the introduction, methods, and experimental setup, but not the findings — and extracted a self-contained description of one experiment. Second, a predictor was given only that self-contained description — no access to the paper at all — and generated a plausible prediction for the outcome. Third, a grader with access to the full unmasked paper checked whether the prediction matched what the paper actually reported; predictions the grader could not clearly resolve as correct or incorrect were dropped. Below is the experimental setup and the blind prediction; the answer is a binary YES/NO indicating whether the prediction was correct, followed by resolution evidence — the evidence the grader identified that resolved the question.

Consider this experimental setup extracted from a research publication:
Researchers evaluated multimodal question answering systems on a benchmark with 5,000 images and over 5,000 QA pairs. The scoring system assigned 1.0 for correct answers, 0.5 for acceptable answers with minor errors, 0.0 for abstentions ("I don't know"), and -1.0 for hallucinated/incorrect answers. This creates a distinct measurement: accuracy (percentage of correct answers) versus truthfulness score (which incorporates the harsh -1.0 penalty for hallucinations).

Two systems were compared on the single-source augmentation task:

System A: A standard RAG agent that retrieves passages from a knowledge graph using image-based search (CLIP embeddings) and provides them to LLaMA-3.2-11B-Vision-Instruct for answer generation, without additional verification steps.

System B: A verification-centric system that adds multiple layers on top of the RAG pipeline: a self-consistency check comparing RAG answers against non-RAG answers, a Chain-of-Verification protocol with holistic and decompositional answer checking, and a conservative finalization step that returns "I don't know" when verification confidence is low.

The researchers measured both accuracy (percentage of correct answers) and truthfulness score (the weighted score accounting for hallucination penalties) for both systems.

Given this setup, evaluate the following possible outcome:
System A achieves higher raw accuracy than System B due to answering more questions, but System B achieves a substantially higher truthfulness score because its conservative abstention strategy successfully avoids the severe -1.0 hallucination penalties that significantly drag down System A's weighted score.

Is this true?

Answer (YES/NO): YES